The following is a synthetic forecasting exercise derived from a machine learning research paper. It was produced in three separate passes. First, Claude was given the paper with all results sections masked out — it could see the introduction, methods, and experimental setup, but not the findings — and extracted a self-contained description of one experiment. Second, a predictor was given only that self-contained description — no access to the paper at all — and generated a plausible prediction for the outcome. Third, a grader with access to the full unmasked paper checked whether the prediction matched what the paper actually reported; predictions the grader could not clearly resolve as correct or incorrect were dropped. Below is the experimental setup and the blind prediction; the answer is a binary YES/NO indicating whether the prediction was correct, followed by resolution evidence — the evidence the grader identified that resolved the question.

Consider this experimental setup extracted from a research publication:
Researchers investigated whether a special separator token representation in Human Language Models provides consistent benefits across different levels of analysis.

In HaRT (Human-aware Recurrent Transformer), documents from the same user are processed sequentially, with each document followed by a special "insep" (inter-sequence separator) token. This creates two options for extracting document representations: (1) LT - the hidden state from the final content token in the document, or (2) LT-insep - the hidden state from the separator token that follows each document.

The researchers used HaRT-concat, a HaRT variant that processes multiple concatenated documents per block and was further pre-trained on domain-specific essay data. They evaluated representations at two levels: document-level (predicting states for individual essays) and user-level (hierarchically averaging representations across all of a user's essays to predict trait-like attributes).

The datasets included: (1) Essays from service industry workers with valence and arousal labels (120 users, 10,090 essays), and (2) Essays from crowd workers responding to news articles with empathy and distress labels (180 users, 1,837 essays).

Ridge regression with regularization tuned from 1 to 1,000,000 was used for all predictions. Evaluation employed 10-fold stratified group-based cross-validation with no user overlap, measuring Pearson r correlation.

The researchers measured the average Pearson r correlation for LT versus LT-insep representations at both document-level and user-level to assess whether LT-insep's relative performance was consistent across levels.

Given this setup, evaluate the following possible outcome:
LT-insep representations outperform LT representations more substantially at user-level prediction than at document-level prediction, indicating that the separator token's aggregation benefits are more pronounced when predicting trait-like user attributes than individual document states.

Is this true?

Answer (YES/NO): NO